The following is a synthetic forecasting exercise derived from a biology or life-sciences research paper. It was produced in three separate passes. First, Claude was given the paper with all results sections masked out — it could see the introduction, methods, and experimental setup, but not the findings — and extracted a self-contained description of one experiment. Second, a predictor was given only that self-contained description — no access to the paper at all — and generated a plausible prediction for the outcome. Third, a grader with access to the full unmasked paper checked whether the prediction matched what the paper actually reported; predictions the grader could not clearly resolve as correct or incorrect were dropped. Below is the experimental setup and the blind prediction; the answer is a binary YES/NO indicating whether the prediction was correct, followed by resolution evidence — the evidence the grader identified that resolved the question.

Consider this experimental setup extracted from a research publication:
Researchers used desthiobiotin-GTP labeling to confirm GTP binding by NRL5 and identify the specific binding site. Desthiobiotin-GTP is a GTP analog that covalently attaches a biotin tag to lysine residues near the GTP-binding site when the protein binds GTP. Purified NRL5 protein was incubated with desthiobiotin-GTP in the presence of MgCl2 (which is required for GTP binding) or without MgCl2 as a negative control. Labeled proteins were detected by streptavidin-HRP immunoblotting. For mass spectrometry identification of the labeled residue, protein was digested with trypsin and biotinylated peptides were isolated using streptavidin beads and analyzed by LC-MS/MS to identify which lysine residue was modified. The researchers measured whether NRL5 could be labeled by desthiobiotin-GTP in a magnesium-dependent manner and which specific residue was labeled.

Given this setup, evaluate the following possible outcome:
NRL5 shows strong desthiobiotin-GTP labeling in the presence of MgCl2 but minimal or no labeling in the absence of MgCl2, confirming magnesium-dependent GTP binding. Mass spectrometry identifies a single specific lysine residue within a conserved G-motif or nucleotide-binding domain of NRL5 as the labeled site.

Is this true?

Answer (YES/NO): NO